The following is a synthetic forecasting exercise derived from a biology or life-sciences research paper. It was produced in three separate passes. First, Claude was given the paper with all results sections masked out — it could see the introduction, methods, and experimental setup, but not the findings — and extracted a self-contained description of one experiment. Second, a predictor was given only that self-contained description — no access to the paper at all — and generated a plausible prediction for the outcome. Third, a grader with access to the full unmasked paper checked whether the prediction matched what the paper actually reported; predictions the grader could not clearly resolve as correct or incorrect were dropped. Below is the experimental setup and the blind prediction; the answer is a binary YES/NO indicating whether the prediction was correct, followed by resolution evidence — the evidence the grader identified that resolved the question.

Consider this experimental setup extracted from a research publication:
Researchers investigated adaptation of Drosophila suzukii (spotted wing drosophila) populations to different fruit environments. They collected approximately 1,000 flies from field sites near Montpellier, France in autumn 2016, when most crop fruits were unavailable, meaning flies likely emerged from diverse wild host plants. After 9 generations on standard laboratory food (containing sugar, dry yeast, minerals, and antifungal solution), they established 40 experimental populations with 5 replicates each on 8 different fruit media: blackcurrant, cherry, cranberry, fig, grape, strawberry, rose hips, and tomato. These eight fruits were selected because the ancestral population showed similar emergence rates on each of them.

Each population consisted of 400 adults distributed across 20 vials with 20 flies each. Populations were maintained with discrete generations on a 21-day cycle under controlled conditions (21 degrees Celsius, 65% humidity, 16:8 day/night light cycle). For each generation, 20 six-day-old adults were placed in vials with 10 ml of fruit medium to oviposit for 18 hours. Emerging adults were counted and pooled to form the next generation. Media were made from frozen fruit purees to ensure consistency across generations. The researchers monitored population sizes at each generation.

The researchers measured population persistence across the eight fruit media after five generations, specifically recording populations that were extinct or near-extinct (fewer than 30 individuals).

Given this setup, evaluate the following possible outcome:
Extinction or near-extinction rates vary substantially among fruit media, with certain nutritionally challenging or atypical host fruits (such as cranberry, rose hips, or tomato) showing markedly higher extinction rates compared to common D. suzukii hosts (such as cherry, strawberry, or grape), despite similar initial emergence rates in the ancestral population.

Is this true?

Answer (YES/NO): NO